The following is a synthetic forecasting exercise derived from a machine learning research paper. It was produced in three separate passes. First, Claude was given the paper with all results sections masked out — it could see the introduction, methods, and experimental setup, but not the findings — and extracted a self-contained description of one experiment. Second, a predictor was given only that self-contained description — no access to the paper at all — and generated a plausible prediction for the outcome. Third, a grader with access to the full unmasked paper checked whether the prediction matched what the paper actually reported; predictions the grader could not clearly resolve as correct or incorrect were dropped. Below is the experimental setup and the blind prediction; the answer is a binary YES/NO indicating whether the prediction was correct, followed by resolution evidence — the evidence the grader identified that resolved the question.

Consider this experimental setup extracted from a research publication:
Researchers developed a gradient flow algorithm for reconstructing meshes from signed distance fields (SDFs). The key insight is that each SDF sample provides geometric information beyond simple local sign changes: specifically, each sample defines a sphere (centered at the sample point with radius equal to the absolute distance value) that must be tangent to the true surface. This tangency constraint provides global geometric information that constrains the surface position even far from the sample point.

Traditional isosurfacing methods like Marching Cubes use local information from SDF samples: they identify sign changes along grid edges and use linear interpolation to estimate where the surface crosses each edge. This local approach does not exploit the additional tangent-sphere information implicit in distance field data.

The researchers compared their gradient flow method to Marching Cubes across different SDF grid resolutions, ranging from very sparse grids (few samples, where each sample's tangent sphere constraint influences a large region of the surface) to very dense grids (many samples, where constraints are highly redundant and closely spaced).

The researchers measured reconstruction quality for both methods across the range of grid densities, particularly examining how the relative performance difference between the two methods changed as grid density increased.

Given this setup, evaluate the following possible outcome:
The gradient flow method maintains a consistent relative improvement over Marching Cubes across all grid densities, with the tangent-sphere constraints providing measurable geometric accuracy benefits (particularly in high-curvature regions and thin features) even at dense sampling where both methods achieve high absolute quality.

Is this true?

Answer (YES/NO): NO